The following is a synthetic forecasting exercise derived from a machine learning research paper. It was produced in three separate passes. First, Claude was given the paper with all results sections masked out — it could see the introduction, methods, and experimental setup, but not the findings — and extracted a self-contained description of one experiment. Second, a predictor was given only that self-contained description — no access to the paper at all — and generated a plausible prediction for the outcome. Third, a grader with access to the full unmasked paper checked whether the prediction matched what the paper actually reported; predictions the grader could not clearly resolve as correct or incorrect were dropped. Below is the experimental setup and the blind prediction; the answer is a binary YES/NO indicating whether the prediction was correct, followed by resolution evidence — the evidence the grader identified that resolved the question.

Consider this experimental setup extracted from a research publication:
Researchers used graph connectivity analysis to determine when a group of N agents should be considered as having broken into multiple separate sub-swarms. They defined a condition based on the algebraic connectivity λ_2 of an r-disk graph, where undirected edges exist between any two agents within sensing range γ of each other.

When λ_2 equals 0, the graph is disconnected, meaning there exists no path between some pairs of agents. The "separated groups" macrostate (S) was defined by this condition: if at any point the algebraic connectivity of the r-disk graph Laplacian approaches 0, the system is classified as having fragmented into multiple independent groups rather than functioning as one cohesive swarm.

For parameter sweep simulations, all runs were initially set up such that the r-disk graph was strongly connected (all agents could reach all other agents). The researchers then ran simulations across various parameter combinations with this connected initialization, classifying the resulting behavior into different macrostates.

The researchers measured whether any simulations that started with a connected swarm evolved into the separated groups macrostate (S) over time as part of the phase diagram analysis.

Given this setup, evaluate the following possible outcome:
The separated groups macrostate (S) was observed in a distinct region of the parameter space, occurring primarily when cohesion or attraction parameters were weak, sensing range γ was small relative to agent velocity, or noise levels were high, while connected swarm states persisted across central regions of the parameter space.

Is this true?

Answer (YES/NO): NO